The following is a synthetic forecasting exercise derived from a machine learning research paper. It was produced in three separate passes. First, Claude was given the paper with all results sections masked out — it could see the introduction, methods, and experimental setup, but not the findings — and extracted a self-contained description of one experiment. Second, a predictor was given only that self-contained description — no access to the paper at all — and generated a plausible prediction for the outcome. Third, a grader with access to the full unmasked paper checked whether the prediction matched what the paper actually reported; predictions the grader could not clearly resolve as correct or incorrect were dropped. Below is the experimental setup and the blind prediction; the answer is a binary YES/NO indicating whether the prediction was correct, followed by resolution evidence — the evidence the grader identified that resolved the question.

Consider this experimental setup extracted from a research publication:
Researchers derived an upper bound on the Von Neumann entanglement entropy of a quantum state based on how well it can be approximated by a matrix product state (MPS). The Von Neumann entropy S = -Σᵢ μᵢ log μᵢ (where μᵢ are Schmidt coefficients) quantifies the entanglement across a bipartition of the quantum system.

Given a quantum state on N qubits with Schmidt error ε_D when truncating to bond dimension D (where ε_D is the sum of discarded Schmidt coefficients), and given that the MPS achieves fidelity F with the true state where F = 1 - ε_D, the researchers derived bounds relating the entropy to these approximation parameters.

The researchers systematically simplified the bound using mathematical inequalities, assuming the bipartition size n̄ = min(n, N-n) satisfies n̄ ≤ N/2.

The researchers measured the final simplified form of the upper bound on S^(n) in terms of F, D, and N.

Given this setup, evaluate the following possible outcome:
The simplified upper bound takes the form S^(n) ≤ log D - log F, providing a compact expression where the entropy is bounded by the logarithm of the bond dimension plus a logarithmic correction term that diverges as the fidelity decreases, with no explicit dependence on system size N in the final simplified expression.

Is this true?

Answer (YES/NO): NO